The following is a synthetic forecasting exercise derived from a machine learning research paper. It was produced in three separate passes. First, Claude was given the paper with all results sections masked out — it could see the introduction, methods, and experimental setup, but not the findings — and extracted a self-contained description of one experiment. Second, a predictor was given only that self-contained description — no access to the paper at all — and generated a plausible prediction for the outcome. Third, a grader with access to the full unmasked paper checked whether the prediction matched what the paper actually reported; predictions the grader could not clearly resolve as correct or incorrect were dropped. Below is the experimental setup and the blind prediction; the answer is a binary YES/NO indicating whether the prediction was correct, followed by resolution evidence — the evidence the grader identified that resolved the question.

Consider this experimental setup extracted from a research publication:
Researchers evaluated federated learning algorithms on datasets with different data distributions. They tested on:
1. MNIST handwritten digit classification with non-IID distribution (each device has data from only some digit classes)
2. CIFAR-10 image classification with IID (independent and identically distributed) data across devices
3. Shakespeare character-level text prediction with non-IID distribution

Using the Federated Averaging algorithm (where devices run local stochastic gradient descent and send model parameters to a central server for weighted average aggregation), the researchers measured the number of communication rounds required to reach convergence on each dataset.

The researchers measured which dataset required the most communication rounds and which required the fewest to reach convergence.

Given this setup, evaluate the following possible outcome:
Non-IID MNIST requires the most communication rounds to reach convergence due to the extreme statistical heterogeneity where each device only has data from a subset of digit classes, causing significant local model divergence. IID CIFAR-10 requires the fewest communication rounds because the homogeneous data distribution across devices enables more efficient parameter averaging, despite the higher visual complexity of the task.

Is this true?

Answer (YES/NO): NO